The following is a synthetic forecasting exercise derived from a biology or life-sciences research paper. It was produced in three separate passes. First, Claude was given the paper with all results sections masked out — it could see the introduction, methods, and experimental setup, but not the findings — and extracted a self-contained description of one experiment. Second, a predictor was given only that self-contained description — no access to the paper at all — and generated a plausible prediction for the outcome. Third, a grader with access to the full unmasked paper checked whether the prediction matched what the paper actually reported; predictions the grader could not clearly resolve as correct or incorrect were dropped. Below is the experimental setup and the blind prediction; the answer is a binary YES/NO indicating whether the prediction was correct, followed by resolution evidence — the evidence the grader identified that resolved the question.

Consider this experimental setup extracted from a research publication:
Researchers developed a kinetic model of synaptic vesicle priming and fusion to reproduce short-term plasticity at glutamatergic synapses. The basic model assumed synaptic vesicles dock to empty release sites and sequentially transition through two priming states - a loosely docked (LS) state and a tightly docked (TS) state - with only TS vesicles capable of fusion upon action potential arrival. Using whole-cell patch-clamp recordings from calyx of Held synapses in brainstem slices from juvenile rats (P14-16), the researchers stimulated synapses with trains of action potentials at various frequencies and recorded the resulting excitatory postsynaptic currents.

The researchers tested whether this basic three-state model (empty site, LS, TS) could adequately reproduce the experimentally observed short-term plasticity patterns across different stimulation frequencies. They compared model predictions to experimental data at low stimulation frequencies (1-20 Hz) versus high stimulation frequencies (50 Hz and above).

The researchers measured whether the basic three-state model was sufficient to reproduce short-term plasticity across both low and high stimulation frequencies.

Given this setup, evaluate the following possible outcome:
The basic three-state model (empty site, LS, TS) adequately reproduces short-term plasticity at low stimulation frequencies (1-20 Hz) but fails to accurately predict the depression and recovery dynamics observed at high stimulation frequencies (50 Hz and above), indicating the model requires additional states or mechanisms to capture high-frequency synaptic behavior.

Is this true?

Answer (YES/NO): YES